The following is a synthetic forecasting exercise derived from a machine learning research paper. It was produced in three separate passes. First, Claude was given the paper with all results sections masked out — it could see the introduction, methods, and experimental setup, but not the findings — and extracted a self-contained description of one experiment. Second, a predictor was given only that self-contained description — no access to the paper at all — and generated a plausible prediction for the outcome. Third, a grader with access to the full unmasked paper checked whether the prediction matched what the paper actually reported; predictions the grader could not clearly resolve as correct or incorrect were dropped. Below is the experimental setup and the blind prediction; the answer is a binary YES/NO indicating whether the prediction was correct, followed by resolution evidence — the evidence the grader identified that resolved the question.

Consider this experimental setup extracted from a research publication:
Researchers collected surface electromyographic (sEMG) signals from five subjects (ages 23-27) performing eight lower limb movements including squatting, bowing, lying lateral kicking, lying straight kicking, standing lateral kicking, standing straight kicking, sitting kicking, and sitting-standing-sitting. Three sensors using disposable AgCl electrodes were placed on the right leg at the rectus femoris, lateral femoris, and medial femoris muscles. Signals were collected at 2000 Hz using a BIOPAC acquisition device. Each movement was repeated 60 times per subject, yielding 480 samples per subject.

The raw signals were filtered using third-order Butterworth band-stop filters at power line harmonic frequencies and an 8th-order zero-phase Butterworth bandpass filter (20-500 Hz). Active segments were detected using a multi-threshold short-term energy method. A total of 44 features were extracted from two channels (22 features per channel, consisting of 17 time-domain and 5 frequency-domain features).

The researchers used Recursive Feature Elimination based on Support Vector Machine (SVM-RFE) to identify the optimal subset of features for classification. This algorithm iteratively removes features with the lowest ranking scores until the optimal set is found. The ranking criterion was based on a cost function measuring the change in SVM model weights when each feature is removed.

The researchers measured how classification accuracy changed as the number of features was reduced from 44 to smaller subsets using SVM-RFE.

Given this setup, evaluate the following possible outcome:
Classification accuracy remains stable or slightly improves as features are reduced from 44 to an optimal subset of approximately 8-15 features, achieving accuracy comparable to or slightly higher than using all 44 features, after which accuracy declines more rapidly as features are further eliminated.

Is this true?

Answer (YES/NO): NO